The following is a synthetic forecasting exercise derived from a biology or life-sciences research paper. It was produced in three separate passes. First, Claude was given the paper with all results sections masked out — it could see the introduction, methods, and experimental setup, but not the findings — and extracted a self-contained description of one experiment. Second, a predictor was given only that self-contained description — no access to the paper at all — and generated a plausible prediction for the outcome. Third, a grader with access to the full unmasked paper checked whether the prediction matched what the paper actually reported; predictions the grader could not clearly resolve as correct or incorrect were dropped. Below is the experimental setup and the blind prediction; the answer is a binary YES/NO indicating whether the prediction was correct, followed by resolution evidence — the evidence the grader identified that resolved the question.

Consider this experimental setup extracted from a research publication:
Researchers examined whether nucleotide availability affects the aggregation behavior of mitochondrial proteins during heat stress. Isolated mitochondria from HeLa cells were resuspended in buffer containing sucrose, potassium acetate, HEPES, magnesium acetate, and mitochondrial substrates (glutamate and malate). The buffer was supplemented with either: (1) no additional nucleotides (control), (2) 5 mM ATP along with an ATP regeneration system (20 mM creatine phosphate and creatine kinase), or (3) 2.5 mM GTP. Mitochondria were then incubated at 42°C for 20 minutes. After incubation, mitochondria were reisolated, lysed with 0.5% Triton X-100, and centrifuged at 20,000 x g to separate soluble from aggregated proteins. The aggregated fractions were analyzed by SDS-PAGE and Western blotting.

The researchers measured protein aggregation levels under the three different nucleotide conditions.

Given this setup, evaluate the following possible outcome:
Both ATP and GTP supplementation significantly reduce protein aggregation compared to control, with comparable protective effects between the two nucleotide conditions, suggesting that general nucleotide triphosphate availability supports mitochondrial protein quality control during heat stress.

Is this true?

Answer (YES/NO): NO